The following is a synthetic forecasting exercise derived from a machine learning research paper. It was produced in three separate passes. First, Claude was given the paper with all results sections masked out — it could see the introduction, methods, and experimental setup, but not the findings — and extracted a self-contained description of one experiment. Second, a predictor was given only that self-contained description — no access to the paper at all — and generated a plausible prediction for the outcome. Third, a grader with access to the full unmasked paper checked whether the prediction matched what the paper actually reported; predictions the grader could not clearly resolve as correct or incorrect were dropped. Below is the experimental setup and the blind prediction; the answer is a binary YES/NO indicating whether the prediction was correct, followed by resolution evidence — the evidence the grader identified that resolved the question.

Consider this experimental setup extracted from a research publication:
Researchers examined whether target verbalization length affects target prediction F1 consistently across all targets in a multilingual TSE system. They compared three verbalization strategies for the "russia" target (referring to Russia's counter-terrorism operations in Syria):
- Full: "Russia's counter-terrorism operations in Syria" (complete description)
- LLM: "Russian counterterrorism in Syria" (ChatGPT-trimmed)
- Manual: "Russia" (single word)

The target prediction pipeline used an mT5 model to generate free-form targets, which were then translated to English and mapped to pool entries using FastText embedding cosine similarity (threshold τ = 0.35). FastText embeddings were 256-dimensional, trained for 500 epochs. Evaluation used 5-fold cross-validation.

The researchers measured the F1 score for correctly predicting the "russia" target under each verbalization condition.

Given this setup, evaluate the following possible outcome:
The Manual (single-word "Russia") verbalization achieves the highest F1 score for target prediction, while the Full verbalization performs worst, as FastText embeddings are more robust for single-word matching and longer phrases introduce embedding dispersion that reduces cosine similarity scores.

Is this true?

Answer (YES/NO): YES